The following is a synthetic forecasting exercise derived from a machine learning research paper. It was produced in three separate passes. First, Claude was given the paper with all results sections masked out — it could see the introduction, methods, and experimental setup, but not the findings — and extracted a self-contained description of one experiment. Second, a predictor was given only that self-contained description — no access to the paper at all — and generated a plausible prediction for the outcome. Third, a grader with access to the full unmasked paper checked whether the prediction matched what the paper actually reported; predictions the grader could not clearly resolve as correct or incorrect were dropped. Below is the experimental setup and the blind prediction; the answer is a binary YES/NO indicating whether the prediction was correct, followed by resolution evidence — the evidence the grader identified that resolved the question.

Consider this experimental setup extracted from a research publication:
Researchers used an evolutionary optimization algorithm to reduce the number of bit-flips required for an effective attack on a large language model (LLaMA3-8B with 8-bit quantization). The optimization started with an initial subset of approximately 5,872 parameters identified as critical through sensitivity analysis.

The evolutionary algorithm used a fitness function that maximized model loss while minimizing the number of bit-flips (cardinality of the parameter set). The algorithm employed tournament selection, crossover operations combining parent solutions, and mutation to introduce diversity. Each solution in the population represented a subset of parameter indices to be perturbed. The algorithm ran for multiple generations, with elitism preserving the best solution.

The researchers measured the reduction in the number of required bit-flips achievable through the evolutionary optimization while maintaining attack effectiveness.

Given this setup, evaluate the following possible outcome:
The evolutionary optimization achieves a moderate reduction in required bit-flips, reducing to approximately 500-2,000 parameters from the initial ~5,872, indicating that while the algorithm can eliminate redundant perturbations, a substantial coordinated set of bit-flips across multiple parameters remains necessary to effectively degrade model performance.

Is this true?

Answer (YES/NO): NO